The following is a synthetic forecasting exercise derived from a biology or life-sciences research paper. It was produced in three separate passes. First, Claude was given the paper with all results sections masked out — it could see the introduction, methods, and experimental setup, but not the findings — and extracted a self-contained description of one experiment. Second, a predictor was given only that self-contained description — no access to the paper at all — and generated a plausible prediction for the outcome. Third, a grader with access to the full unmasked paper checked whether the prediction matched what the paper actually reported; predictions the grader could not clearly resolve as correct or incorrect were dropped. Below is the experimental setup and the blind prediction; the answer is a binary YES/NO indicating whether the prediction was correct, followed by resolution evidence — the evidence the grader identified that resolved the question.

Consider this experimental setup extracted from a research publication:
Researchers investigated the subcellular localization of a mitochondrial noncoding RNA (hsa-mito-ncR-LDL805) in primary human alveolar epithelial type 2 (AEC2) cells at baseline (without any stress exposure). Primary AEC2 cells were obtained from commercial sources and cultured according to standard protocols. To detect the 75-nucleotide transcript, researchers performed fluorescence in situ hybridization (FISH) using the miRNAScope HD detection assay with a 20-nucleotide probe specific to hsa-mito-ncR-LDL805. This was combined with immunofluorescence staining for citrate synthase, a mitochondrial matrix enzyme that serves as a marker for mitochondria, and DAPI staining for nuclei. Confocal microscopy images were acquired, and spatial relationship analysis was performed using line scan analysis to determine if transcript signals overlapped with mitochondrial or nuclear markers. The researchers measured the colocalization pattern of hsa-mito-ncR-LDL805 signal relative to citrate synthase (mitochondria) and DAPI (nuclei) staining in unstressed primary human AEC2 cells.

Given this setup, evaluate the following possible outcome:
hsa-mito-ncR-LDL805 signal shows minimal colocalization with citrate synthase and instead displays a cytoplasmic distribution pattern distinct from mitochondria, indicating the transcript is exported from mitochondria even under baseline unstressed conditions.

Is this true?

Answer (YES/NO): NO